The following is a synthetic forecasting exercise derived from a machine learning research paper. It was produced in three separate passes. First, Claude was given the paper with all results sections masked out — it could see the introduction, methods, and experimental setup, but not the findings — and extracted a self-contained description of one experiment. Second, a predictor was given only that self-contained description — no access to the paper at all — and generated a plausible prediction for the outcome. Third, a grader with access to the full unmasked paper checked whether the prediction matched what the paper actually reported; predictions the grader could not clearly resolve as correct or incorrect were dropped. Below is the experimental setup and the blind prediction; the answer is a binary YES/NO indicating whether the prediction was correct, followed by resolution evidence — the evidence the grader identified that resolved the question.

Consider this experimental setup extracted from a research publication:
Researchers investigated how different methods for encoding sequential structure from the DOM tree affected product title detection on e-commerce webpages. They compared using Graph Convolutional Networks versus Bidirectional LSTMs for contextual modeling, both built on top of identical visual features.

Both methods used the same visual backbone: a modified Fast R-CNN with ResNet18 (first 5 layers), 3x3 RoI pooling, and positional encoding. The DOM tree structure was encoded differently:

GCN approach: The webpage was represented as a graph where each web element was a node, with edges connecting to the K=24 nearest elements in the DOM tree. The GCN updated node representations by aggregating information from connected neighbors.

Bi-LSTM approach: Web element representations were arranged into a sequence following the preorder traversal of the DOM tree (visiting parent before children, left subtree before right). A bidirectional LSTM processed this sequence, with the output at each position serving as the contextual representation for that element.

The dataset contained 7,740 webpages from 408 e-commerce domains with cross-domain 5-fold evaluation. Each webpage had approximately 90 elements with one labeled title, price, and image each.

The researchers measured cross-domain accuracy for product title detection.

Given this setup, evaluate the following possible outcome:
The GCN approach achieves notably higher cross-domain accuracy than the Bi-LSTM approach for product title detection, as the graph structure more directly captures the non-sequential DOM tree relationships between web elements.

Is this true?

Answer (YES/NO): NO